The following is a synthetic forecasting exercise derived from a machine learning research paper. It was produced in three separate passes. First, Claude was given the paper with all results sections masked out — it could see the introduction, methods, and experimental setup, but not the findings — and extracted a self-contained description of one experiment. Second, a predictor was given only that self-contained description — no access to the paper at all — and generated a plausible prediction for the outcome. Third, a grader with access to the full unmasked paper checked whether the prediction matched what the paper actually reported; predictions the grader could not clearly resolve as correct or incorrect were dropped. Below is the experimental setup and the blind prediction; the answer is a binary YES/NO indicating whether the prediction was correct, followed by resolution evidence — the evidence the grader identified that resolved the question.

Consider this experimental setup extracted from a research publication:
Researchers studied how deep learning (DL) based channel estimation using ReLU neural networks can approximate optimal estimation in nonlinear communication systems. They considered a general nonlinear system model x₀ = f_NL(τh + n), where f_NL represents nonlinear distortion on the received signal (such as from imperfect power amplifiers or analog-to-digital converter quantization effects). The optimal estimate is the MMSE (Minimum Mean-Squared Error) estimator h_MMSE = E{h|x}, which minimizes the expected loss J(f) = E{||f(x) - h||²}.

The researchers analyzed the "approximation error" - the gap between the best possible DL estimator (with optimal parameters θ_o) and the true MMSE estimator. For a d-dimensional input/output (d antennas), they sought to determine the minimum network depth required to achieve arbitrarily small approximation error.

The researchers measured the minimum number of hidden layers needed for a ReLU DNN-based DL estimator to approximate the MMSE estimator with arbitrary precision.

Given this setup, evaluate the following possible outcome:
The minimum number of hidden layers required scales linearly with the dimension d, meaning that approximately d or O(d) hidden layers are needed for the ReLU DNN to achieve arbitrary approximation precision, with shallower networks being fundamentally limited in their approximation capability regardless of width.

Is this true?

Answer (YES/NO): NO